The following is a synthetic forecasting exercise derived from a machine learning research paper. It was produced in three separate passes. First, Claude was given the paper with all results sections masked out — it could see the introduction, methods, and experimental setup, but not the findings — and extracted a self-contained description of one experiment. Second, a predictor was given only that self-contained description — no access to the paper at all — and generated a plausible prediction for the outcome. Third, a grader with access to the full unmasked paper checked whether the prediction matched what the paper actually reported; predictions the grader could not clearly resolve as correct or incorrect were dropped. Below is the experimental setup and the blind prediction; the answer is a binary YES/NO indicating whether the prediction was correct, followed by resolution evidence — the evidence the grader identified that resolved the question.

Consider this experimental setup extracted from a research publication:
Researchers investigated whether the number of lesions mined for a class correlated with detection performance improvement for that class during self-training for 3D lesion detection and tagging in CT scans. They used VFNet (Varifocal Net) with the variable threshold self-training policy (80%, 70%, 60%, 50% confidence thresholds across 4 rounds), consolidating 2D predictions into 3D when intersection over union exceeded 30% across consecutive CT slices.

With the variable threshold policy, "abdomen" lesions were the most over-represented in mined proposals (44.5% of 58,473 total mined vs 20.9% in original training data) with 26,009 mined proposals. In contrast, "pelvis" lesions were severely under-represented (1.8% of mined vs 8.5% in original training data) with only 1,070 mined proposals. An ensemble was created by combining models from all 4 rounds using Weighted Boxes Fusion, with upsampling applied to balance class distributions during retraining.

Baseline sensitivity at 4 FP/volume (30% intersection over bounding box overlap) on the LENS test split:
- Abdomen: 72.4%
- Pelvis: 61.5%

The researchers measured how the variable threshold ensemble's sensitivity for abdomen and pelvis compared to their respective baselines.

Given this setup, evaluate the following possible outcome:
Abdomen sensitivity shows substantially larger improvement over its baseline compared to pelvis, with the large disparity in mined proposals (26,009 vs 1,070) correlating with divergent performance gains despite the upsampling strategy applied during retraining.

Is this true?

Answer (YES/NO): NO